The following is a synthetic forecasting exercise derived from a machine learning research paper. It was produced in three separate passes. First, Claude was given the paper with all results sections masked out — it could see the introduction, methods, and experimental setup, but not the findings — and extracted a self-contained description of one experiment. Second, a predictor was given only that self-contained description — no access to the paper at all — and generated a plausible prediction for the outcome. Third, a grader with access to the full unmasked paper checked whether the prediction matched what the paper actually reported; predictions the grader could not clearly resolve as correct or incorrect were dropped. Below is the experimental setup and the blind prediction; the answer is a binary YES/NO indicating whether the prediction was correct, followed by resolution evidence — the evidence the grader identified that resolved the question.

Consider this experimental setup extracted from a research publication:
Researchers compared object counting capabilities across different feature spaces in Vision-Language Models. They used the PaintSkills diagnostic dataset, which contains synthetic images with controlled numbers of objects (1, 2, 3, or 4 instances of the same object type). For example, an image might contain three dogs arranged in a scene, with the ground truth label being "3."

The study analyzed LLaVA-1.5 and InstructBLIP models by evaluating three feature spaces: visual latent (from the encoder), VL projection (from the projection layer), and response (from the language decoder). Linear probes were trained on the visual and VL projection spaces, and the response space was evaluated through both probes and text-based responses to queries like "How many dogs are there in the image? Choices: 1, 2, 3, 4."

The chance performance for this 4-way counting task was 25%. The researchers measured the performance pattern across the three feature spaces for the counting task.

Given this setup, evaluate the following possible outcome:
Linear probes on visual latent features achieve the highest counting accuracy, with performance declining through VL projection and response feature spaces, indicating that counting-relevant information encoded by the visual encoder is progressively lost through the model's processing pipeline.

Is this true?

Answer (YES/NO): YES